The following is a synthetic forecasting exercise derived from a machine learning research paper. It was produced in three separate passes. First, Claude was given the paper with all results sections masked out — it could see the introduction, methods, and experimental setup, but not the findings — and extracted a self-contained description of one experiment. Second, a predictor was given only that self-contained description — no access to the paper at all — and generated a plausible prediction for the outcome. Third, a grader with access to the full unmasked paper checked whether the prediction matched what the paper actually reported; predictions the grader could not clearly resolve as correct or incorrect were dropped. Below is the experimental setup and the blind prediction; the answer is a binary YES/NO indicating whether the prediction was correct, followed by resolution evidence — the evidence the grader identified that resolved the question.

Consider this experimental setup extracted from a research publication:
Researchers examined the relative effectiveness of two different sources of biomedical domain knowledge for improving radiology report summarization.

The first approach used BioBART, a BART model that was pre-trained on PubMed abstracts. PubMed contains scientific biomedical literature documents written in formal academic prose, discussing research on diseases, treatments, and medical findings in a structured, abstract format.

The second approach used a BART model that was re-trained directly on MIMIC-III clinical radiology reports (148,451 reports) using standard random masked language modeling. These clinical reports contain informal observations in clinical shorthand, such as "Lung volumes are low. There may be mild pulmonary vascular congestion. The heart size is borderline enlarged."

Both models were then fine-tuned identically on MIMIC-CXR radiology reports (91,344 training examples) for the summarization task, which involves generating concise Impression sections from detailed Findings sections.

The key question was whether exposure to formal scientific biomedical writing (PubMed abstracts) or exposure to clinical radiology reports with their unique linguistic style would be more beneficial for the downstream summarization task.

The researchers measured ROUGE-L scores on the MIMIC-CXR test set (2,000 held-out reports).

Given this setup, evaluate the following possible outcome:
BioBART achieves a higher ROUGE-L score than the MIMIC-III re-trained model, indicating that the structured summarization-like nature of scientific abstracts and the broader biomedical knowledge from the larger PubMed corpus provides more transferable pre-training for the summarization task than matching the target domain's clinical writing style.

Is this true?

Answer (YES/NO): NO